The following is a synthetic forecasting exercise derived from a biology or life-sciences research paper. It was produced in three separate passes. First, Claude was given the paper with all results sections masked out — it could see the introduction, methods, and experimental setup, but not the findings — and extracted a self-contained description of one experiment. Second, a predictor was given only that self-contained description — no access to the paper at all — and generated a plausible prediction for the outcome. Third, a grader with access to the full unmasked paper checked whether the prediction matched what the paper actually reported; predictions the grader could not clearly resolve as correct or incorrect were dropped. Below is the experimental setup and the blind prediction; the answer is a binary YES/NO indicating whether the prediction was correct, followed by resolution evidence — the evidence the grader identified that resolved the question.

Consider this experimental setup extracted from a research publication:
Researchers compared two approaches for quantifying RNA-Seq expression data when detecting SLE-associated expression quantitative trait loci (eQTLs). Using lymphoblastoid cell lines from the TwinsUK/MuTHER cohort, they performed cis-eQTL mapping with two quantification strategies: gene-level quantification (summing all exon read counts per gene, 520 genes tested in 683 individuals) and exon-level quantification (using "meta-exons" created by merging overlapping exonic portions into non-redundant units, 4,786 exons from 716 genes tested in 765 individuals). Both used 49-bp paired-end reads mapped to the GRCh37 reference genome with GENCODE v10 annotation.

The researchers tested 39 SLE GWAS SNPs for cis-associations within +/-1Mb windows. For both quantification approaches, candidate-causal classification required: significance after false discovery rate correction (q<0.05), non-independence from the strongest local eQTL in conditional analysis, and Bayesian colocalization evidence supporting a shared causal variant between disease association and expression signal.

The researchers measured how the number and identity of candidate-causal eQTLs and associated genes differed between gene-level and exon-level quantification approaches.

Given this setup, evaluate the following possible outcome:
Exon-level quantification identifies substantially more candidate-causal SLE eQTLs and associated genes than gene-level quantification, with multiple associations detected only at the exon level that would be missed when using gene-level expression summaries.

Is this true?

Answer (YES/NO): YES